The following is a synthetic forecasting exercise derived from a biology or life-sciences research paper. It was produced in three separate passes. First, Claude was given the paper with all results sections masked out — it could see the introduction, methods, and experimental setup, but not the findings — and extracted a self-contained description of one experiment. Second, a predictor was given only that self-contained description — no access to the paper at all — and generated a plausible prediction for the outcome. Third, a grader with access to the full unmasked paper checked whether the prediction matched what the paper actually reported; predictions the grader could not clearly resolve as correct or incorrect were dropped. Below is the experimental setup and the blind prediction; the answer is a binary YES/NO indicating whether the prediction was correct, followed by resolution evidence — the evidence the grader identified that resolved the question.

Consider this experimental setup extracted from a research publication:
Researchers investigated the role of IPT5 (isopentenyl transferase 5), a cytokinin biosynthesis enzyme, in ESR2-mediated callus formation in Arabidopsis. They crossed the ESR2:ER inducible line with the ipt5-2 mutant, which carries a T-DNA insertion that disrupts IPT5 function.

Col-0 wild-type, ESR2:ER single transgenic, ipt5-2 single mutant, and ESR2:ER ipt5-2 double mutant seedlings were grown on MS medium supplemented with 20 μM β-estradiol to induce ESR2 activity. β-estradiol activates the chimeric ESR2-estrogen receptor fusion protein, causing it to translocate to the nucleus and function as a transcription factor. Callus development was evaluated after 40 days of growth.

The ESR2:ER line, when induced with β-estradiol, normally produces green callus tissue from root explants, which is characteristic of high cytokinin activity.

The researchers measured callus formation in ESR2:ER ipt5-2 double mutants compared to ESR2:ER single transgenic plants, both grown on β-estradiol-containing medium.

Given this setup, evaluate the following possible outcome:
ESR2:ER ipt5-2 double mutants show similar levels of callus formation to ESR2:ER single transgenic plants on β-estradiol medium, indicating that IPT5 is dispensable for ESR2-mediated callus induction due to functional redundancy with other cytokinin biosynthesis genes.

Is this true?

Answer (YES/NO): NO